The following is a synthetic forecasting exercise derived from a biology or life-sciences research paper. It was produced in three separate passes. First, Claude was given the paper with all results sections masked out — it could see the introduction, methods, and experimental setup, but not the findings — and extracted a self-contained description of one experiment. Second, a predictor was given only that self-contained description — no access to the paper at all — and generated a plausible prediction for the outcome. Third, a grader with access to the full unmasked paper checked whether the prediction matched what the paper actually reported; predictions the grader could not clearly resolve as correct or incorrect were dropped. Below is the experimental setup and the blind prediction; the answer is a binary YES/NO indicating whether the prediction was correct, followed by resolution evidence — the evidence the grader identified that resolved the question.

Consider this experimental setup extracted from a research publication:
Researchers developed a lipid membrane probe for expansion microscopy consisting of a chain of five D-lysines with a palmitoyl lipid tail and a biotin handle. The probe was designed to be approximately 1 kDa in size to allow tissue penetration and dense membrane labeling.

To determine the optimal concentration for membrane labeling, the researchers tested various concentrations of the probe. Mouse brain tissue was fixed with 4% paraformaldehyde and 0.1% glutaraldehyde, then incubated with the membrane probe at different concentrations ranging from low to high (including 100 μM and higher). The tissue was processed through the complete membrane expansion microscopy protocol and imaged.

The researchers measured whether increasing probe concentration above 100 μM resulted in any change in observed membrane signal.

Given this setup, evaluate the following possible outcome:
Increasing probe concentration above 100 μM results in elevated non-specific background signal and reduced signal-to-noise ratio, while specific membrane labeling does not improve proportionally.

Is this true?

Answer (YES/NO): NO